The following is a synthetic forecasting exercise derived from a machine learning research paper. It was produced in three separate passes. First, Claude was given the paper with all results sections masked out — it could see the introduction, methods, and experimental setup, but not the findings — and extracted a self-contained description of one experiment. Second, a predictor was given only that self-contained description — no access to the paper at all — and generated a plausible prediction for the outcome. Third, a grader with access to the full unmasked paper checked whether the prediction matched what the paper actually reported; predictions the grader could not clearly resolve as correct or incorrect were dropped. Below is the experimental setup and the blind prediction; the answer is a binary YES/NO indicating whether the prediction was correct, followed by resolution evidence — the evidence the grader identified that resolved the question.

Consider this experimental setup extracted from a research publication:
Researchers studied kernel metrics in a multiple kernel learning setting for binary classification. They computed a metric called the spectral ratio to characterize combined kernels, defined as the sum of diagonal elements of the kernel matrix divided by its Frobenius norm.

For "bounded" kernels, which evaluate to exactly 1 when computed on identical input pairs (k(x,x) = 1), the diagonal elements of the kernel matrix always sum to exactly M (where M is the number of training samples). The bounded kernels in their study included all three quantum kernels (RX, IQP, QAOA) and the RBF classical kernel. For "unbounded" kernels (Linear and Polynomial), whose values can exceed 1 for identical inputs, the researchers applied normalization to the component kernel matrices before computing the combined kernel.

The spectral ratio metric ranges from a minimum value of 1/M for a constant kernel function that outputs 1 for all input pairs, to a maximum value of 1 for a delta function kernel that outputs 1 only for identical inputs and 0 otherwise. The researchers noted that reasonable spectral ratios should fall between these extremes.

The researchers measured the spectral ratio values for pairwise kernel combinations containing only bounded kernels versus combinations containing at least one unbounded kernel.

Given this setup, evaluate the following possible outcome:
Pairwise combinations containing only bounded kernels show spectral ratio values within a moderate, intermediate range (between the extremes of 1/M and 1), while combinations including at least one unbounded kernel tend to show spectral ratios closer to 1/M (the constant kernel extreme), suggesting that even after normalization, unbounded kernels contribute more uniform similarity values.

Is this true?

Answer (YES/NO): NO